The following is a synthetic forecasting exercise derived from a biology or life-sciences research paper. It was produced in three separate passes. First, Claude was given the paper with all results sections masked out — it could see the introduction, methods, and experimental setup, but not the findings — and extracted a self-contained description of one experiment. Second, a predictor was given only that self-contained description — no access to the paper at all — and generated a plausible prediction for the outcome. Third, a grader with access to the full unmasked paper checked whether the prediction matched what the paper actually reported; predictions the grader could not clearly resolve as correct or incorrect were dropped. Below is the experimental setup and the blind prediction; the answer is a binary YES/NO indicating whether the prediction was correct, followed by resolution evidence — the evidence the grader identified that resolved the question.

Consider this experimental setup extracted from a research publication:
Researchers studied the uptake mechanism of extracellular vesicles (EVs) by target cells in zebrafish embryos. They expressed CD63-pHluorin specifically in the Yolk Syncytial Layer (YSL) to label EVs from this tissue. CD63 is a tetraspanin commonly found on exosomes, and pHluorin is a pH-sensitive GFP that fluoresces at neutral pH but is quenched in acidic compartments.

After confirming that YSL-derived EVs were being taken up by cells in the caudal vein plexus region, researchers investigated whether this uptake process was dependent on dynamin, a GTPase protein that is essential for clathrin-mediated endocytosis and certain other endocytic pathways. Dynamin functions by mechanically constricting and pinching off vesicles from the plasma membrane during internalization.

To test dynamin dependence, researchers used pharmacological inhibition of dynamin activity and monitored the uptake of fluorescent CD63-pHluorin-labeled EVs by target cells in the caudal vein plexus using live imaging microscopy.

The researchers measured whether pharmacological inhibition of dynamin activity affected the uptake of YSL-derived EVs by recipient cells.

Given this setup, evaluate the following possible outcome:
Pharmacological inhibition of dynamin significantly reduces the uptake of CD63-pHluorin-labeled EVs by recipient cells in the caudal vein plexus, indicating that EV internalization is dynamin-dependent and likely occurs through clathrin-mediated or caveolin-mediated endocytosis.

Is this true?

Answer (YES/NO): YES